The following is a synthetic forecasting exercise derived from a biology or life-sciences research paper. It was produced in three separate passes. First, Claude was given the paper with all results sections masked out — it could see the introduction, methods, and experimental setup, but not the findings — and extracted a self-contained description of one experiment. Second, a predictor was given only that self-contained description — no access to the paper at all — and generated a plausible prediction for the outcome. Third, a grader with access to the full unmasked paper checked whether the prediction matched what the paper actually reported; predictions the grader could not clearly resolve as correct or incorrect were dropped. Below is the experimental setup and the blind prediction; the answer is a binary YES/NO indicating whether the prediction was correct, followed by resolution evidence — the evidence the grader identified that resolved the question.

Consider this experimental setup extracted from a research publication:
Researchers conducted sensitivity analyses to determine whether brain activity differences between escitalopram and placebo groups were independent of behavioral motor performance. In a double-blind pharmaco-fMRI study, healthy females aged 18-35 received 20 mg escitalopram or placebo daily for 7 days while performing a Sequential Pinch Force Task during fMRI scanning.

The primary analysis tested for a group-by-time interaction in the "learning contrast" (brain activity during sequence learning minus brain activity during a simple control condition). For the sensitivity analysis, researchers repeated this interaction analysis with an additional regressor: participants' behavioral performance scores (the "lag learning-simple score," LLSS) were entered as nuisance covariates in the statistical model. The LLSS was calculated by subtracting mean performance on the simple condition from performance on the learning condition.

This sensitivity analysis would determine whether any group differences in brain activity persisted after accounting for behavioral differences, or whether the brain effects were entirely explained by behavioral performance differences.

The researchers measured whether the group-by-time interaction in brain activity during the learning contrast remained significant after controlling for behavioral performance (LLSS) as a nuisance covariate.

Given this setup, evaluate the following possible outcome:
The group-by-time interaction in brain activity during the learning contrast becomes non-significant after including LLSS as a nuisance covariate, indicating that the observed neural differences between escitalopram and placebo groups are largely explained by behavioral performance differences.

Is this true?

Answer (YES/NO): NO